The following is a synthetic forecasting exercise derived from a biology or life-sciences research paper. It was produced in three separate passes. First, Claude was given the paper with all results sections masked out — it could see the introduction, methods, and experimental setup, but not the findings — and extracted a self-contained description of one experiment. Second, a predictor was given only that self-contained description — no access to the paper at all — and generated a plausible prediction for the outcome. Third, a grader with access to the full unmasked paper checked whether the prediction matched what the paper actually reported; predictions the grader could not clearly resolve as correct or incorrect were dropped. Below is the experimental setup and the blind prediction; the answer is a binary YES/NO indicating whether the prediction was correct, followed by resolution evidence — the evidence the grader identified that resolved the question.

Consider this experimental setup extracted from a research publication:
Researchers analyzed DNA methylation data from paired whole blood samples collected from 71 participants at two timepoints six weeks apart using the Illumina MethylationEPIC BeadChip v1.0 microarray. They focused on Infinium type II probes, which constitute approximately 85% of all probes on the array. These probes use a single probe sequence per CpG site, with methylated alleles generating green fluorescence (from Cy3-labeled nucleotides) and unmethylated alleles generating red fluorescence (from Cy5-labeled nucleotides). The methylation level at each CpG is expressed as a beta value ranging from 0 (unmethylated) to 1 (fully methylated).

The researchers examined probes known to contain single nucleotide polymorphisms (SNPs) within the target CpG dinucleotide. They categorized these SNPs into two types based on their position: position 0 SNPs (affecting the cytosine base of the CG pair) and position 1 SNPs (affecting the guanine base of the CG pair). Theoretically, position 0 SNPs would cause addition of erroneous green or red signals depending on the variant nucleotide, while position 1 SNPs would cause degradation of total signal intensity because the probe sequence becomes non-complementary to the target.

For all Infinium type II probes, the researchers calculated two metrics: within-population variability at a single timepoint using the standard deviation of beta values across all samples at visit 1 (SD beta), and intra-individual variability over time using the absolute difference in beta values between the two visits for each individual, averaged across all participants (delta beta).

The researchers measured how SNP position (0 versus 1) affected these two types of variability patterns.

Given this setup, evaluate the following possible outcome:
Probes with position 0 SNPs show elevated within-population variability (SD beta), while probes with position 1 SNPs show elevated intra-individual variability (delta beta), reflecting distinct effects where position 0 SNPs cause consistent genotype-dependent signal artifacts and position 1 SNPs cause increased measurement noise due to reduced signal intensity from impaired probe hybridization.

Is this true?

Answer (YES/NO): NO